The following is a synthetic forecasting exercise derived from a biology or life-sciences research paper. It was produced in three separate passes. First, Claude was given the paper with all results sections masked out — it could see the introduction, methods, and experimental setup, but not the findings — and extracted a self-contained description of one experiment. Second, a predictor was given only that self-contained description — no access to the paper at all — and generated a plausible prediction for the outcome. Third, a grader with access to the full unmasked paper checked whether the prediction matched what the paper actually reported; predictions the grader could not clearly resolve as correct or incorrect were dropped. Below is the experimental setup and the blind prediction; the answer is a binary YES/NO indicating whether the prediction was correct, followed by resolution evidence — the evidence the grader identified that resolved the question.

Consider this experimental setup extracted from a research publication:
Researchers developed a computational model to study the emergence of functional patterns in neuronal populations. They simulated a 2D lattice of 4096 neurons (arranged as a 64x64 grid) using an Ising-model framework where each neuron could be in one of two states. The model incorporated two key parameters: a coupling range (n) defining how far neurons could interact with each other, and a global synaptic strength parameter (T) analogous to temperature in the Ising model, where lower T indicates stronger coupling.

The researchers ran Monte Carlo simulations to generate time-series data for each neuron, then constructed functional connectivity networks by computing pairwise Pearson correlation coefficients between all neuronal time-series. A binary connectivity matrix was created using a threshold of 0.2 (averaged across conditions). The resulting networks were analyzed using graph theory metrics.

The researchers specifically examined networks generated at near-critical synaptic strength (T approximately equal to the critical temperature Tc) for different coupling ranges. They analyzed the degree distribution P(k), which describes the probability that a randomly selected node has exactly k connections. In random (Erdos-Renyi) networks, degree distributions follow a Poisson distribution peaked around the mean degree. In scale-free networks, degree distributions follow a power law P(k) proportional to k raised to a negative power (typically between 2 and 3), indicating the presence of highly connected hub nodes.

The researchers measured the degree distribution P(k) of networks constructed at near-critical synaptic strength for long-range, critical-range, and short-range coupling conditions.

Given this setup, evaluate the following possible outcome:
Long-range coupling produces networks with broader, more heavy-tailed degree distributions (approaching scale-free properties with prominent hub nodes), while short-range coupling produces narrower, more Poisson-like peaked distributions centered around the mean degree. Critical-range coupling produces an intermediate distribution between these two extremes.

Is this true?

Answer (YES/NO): NO